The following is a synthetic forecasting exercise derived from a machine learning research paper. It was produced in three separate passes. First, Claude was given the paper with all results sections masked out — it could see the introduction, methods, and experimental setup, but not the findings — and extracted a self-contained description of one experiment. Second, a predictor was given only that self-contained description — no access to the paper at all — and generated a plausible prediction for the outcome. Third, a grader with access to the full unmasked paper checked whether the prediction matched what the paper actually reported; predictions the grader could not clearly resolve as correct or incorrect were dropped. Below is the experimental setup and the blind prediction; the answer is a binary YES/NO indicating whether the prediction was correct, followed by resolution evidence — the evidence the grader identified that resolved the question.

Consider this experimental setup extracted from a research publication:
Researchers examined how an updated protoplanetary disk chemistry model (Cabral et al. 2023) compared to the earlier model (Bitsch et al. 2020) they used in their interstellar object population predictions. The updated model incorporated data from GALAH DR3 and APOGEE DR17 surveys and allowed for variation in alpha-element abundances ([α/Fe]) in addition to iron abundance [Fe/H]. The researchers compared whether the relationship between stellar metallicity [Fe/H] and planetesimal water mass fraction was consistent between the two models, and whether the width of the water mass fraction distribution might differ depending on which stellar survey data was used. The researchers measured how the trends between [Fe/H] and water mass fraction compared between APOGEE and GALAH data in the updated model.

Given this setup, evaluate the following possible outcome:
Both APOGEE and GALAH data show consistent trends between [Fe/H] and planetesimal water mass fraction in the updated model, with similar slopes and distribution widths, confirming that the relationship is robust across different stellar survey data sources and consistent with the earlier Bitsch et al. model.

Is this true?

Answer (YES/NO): NO